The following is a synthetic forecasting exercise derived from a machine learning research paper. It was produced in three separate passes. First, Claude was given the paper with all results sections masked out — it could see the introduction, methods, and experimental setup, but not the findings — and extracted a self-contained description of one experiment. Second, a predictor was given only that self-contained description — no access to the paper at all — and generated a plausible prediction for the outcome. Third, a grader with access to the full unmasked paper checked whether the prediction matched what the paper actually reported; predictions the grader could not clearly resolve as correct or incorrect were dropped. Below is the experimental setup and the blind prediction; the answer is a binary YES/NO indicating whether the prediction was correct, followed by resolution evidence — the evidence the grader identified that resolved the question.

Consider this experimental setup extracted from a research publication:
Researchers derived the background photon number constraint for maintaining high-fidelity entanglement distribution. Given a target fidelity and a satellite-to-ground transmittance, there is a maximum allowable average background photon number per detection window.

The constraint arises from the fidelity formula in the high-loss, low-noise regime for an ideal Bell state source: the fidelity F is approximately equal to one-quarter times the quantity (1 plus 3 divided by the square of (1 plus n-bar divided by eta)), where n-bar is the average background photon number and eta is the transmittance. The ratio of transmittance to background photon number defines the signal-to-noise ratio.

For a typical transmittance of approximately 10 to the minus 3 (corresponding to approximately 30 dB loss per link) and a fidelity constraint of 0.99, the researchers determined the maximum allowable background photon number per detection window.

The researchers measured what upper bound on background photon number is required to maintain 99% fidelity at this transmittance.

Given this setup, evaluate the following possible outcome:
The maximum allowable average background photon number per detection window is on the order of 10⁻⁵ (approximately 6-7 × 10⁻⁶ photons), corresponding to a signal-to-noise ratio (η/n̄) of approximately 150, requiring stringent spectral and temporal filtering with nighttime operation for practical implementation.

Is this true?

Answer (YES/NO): YES